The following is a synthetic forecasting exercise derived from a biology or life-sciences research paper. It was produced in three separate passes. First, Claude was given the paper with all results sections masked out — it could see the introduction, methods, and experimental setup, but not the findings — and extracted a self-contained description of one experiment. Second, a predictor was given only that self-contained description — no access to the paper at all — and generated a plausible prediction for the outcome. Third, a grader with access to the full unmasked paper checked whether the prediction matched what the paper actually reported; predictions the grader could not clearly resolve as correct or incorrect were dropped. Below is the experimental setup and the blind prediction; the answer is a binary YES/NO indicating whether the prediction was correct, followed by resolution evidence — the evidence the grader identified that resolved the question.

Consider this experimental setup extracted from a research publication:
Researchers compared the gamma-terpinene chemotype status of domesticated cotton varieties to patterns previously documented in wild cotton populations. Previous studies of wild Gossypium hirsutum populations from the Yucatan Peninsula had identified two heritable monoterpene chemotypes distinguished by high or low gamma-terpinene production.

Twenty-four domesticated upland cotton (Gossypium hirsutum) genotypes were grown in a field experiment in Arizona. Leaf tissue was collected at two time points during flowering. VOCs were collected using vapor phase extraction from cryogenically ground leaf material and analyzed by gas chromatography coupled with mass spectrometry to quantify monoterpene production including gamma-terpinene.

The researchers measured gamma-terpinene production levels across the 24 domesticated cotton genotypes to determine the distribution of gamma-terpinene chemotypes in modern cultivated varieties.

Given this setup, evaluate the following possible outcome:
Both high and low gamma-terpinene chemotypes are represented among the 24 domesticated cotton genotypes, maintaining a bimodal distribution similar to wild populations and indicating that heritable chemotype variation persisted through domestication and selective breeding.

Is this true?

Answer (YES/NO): NO